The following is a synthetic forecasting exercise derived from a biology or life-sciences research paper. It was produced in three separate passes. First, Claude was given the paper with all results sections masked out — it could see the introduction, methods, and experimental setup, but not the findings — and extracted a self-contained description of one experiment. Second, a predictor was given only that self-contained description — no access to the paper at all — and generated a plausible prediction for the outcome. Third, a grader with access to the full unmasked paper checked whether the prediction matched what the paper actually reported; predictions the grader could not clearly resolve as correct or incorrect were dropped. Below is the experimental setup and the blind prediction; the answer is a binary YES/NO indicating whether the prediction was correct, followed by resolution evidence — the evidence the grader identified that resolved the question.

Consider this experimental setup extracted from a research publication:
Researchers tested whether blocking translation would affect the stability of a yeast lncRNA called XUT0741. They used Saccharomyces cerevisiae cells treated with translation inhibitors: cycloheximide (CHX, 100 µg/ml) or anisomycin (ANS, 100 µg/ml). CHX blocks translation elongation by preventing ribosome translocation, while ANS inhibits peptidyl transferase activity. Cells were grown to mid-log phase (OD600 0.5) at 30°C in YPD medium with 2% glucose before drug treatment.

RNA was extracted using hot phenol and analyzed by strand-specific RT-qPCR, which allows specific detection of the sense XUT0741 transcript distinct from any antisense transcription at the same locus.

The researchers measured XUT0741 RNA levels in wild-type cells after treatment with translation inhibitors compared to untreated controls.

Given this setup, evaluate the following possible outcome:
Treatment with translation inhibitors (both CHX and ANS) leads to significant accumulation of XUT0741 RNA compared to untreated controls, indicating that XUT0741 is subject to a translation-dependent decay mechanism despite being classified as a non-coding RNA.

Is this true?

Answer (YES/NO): YES